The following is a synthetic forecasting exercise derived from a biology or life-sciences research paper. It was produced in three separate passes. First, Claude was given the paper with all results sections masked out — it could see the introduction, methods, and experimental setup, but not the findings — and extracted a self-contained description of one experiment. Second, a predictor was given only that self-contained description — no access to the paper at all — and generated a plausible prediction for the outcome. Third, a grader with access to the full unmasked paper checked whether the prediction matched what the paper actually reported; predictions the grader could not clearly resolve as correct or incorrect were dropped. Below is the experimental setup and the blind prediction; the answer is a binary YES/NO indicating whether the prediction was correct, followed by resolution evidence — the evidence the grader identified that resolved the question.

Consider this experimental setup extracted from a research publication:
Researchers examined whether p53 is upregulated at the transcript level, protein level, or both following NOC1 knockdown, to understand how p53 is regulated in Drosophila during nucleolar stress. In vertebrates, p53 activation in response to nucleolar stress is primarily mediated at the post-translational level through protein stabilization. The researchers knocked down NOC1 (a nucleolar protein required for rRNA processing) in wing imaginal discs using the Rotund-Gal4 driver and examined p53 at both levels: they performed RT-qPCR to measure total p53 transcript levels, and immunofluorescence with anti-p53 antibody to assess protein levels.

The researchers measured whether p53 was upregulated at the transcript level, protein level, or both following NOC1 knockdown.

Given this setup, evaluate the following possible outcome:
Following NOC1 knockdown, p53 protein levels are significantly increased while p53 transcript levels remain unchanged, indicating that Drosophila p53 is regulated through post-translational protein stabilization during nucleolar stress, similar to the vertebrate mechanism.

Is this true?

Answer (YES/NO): NO